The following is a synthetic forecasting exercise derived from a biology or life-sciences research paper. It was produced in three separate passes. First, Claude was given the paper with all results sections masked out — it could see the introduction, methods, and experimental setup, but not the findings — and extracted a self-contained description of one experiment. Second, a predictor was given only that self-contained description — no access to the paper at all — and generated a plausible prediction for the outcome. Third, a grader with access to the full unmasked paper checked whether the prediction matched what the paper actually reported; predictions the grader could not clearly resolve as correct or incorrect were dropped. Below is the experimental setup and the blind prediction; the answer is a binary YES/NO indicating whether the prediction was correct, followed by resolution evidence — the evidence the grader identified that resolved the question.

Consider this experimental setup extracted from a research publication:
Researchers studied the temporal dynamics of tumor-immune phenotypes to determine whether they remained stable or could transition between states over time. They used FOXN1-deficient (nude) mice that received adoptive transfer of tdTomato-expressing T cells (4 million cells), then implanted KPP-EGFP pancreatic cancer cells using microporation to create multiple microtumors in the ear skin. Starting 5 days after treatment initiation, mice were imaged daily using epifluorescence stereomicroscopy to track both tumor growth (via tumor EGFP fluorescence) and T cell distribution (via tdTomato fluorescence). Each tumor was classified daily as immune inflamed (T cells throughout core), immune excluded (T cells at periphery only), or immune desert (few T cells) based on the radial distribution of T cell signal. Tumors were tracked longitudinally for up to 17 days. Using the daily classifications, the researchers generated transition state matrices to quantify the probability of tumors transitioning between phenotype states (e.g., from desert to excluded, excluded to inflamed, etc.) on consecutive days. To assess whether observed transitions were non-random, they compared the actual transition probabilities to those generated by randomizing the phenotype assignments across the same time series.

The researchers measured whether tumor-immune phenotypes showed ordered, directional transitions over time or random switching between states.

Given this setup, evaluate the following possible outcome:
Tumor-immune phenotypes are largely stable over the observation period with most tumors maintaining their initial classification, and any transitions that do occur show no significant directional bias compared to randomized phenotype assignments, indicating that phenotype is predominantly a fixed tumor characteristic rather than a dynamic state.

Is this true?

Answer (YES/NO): NO